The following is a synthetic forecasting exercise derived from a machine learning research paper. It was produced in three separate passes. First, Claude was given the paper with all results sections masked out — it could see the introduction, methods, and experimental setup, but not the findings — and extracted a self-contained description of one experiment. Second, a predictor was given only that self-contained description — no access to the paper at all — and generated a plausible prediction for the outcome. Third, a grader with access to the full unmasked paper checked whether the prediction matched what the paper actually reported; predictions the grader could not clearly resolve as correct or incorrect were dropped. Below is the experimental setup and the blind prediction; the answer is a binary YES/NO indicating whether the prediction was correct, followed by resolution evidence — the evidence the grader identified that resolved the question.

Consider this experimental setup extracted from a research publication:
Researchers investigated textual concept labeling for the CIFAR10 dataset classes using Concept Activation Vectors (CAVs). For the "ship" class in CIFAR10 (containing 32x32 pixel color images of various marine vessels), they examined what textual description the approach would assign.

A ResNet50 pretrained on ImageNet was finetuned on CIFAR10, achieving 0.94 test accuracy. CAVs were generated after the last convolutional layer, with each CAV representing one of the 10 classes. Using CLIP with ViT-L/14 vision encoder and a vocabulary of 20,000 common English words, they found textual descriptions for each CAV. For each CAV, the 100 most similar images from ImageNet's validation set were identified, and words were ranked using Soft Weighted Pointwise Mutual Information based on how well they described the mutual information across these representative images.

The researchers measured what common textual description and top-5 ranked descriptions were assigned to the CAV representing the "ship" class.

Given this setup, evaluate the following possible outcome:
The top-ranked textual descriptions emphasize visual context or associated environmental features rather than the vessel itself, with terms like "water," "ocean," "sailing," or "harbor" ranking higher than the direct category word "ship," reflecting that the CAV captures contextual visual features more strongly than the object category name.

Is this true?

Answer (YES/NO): NO